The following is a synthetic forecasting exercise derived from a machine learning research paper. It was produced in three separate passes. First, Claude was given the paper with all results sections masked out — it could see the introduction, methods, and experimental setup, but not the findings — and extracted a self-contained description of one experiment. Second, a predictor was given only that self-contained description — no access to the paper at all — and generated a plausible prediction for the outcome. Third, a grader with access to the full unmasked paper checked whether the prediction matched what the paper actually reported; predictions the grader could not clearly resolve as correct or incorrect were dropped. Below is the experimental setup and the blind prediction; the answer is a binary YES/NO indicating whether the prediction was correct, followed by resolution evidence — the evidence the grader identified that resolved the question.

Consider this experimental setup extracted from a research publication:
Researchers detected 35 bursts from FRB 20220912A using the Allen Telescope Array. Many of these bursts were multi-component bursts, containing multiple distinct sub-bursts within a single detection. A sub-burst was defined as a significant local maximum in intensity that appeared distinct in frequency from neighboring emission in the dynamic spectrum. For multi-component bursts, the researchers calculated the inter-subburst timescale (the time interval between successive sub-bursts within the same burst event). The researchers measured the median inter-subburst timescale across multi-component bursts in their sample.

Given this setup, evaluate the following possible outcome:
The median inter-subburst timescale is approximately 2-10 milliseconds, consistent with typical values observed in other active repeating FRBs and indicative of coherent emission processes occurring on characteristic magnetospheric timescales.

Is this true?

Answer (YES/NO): YES